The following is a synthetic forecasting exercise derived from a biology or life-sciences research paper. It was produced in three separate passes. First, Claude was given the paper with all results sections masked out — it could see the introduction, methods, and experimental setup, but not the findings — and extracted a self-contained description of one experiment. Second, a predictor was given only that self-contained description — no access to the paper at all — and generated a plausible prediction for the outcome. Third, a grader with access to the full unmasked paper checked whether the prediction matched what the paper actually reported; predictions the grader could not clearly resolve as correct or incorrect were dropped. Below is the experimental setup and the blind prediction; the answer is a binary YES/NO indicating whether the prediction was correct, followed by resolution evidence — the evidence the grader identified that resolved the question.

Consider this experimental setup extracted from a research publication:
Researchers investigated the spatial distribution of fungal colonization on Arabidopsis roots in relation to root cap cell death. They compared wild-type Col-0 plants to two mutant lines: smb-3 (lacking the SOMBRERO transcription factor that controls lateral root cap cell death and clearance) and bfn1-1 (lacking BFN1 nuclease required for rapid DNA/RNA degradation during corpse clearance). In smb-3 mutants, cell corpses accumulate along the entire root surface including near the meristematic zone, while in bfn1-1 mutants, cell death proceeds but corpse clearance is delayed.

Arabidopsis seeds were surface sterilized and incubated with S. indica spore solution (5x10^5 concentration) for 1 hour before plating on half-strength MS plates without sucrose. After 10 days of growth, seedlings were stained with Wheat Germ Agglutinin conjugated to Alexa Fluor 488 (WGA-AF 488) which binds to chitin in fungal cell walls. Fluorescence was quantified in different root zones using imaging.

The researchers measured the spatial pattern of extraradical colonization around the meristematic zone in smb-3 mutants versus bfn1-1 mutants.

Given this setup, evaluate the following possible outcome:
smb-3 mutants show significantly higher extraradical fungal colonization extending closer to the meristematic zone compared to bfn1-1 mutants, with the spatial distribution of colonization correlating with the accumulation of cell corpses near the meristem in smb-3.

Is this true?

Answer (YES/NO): YES